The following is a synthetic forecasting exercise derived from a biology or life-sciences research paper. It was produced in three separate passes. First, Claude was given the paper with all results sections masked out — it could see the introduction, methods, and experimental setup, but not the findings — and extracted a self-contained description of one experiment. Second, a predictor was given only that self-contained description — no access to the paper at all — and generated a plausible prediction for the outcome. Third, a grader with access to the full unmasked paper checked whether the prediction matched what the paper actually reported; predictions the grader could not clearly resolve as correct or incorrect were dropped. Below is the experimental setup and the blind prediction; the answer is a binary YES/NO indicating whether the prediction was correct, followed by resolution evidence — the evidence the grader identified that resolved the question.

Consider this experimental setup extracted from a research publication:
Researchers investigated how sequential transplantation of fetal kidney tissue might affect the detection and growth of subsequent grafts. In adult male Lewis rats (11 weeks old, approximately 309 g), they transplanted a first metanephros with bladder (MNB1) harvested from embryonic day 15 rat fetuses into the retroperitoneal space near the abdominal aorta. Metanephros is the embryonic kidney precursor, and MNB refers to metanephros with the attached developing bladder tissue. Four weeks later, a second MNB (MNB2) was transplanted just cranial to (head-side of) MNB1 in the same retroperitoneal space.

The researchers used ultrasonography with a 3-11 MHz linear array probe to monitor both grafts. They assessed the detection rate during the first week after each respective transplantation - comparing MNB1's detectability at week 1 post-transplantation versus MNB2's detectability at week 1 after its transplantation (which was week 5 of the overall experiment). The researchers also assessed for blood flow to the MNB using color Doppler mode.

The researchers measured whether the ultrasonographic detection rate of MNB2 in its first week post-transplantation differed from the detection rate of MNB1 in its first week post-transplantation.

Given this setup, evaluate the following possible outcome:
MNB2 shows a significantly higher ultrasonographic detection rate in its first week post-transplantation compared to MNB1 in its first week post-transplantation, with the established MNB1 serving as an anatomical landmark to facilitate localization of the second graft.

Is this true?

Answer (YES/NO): NO